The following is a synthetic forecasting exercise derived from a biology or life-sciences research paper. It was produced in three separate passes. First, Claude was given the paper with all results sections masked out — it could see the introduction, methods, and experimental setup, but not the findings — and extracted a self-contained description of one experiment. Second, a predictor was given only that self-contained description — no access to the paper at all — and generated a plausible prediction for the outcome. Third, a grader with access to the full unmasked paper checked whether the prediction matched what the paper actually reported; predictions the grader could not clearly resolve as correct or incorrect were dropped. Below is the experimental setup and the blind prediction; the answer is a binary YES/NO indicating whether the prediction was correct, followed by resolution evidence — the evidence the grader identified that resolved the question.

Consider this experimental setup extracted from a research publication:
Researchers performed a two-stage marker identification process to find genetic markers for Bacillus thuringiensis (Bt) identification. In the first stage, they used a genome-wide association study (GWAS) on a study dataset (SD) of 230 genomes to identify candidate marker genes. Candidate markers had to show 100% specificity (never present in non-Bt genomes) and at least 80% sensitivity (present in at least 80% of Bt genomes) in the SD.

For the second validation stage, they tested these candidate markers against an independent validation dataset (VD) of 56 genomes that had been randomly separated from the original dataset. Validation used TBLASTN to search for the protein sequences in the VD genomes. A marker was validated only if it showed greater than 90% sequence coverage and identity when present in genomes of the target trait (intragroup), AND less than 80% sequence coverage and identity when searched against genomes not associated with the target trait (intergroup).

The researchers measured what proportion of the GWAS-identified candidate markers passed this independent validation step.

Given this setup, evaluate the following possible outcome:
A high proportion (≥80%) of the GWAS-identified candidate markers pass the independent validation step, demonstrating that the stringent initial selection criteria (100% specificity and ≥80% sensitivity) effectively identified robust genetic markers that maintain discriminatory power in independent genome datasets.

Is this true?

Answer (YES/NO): NO